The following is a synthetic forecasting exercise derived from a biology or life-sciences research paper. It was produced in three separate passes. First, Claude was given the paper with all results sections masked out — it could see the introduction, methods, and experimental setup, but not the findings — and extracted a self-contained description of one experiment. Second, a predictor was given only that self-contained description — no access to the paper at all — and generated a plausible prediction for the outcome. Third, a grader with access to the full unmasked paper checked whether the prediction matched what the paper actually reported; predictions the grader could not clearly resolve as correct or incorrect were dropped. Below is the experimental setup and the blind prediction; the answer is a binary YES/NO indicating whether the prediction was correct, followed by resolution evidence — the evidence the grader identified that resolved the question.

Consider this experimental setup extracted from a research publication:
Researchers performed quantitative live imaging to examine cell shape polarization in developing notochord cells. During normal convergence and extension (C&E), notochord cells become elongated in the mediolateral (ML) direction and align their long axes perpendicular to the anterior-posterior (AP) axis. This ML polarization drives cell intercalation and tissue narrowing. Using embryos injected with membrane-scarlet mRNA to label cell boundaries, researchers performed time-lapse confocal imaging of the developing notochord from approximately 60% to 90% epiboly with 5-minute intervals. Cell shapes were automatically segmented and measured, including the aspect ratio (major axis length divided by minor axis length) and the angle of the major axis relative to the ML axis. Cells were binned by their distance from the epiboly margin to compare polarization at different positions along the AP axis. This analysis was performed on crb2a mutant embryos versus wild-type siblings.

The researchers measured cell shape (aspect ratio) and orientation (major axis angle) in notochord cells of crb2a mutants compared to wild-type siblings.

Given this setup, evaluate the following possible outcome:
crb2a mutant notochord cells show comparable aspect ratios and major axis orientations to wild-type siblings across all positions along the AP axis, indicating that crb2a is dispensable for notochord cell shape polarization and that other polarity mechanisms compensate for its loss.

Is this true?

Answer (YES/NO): NO